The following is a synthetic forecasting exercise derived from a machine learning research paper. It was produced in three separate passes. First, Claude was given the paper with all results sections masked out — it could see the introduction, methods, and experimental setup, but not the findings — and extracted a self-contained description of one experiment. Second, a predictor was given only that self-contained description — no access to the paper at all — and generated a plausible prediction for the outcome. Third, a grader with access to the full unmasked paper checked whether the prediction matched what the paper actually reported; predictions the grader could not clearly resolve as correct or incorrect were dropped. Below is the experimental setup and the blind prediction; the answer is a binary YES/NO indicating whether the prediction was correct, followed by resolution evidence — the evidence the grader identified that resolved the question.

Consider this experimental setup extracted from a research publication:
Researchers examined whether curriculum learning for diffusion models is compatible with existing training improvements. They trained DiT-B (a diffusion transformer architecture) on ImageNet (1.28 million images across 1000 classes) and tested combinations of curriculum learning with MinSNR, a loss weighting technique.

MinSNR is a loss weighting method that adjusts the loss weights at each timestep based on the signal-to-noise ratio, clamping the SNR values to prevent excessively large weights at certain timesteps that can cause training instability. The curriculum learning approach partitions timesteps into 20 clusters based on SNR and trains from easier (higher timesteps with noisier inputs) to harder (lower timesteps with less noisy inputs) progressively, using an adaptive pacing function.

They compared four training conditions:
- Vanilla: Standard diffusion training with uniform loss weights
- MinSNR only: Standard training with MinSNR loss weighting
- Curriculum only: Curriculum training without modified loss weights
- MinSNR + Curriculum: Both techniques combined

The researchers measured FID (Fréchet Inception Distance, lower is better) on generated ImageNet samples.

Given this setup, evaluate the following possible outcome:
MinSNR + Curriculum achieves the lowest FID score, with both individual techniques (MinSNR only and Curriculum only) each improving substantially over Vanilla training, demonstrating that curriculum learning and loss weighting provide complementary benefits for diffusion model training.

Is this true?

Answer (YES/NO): YES